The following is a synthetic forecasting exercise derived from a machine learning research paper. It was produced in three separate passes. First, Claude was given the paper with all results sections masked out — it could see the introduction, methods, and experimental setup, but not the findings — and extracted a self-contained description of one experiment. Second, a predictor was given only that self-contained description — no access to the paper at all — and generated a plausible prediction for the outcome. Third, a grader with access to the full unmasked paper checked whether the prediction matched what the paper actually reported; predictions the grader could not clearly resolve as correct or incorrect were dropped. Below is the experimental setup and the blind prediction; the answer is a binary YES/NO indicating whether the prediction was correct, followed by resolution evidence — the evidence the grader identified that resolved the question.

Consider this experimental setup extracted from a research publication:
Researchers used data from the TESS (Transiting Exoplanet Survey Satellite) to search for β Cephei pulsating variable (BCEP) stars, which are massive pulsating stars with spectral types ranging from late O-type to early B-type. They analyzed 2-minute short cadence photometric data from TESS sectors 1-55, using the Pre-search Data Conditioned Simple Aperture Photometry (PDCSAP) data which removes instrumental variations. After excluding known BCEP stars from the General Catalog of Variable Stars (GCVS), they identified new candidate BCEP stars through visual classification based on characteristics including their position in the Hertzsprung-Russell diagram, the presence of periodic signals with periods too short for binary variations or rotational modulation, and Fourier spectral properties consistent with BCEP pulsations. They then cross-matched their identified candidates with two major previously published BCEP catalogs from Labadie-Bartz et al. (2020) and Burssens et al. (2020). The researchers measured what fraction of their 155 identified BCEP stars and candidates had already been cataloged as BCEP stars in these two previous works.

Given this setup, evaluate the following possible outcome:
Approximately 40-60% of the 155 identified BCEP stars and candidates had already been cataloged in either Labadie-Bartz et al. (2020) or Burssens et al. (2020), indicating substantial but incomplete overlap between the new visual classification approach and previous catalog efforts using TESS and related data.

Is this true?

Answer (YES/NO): YES